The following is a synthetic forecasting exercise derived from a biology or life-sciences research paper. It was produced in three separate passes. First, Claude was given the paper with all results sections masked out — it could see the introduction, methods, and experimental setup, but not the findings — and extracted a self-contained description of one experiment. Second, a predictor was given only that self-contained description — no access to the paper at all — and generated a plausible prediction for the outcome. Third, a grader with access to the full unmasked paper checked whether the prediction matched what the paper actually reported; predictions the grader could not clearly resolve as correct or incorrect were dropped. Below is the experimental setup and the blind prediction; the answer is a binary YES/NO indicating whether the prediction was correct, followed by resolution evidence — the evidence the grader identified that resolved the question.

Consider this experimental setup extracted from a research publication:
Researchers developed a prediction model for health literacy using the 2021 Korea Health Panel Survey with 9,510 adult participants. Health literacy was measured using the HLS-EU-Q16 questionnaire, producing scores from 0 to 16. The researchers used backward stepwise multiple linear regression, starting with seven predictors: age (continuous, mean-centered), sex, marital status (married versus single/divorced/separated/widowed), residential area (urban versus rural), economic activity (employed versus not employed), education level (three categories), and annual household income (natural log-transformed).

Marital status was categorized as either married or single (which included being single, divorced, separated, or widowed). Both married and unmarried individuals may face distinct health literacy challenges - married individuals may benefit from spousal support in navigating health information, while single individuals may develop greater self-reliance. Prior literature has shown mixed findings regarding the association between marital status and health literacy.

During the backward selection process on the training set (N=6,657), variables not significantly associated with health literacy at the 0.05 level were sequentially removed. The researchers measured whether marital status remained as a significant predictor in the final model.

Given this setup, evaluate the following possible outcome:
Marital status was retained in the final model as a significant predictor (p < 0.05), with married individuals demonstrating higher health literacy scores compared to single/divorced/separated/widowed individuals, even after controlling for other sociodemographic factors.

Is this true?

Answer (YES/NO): NO